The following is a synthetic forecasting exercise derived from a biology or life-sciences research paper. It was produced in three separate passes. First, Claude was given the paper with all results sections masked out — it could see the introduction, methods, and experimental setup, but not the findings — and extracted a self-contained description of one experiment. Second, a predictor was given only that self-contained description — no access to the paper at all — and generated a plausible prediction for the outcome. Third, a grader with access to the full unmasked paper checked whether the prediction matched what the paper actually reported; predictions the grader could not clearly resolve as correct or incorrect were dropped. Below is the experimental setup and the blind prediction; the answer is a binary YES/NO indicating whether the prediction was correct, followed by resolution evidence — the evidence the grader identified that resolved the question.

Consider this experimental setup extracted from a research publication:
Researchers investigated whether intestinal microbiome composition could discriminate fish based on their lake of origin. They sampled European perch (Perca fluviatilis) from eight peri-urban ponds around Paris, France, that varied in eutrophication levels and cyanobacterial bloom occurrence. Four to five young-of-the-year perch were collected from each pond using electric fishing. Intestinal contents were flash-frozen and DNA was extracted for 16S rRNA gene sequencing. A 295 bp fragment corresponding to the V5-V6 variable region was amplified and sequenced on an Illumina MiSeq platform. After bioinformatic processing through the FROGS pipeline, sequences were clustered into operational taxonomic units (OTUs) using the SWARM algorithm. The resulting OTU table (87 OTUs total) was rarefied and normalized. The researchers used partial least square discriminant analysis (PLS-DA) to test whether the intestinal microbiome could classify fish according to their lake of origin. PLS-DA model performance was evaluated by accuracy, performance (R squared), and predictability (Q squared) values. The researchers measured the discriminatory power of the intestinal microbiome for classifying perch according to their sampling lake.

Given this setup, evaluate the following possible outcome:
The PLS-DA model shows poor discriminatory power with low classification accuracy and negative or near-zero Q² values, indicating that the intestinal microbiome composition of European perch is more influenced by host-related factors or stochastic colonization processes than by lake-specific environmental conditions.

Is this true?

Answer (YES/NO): NO